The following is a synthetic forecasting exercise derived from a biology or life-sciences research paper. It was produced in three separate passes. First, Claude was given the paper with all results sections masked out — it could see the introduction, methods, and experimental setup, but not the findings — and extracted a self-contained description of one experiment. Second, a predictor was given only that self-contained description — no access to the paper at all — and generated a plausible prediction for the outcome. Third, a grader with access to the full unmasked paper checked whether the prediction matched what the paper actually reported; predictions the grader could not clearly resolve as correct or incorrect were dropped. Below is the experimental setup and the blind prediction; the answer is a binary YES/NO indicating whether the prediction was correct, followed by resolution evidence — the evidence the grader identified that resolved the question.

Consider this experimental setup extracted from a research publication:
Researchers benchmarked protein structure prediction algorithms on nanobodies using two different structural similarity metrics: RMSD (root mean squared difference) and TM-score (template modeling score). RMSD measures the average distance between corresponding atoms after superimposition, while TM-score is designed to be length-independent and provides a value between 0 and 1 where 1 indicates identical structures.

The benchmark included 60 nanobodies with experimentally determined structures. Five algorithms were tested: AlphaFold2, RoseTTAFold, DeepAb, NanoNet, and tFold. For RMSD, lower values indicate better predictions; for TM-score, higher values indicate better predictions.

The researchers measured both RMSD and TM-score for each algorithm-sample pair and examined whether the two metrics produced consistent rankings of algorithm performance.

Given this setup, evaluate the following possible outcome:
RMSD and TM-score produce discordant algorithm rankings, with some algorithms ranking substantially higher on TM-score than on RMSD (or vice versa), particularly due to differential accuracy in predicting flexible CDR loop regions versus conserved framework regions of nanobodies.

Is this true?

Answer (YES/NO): NO